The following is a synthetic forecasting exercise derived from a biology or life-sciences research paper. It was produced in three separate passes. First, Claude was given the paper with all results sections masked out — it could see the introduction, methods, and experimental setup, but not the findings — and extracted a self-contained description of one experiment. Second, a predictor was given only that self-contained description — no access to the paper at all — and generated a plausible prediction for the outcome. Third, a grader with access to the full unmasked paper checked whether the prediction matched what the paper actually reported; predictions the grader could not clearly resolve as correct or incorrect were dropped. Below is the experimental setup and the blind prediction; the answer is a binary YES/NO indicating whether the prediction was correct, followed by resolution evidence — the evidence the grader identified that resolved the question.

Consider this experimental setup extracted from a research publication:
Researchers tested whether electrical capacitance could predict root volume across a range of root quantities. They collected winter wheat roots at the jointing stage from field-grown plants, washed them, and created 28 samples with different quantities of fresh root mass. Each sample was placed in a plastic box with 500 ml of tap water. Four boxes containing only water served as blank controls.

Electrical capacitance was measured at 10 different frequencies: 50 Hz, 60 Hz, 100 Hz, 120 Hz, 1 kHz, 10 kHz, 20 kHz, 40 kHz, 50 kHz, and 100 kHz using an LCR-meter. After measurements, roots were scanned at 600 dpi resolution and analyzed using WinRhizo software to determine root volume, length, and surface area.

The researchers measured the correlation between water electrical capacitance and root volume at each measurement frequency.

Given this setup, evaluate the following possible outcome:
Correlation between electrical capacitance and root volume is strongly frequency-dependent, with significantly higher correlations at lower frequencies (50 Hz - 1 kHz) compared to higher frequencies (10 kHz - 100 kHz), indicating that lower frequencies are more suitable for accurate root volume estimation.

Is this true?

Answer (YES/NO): NO